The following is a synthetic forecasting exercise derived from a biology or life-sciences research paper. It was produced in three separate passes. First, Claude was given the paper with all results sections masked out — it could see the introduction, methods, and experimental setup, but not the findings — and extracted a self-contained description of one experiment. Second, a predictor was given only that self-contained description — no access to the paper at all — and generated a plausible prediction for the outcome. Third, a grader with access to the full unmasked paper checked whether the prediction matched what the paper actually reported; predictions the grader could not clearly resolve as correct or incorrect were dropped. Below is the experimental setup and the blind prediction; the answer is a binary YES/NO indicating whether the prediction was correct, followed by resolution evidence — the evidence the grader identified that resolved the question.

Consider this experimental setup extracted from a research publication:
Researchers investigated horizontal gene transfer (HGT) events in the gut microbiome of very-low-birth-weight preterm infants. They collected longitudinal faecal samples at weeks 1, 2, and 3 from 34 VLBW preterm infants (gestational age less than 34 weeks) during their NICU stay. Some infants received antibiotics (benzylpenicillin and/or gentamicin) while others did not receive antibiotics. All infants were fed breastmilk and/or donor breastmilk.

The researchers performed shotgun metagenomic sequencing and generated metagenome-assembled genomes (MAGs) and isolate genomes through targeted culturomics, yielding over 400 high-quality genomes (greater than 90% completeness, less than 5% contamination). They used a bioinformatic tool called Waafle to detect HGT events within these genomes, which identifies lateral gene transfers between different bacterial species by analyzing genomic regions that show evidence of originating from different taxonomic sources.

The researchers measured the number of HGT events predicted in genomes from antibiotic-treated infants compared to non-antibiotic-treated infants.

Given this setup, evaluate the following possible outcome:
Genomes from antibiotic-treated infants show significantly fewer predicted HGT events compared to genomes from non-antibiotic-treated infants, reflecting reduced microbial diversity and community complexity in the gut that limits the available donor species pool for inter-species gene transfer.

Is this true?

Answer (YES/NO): NO